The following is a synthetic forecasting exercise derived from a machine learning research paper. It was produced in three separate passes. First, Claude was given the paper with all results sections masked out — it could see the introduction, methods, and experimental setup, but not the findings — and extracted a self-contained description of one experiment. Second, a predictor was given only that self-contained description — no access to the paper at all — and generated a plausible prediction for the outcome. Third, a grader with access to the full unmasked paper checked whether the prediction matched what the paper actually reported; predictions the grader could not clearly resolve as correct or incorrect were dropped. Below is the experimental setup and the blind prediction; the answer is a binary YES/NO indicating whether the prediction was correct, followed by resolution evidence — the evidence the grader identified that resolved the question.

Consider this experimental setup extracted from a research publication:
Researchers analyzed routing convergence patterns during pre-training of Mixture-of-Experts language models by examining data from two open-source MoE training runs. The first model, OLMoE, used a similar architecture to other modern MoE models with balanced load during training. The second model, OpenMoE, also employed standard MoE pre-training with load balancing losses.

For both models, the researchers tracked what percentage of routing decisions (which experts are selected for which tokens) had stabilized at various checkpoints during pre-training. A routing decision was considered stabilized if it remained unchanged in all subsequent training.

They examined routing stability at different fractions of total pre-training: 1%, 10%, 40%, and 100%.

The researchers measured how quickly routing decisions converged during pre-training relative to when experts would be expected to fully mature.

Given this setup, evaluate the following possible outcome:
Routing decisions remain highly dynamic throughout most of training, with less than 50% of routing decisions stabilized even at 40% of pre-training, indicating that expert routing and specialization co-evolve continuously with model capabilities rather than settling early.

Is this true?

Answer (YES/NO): NO